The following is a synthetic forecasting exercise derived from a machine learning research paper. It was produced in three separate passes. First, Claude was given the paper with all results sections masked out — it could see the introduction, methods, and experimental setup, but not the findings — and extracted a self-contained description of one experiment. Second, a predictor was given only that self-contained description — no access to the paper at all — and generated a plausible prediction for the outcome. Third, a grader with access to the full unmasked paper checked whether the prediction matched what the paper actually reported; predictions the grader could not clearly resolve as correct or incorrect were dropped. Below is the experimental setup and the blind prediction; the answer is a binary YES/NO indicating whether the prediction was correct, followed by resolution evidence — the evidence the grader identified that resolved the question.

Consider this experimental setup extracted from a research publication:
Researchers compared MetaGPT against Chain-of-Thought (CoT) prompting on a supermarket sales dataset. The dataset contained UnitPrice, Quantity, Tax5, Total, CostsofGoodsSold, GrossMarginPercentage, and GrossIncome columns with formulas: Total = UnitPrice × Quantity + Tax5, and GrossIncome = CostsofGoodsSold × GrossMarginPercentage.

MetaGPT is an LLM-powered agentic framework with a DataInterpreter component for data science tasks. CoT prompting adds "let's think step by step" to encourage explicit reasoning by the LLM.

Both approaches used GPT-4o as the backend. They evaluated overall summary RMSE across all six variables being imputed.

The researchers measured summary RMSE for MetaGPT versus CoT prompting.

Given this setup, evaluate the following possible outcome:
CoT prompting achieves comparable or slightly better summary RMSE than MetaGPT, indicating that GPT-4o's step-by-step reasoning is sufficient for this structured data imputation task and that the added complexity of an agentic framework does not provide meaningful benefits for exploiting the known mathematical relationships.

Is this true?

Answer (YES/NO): NO